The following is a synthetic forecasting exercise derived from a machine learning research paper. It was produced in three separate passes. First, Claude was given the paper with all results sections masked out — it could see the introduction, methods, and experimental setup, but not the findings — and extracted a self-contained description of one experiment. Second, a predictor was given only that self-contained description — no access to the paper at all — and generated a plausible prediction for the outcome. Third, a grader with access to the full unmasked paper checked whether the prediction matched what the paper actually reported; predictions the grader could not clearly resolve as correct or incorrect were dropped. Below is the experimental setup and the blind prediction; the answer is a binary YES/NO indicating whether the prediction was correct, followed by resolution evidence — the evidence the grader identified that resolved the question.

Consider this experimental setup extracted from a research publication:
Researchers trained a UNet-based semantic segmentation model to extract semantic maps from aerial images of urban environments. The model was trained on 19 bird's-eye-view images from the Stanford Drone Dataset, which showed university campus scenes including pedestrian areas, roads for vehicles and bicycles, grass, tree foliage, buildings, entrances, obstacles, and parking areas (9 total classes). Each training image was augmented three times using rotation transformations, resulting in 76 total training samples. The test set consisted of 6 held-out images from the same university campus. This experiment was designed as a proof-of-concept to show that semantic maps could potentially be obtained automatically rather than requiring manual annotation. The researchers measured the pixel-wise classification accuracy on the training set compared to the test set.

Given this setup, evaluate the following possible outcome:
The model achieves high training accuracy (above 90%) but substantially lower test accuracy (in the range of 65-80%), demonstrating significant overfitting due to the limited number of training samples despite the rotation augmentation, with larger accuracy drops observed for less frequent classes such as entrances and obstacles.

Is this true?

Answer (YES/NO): NO